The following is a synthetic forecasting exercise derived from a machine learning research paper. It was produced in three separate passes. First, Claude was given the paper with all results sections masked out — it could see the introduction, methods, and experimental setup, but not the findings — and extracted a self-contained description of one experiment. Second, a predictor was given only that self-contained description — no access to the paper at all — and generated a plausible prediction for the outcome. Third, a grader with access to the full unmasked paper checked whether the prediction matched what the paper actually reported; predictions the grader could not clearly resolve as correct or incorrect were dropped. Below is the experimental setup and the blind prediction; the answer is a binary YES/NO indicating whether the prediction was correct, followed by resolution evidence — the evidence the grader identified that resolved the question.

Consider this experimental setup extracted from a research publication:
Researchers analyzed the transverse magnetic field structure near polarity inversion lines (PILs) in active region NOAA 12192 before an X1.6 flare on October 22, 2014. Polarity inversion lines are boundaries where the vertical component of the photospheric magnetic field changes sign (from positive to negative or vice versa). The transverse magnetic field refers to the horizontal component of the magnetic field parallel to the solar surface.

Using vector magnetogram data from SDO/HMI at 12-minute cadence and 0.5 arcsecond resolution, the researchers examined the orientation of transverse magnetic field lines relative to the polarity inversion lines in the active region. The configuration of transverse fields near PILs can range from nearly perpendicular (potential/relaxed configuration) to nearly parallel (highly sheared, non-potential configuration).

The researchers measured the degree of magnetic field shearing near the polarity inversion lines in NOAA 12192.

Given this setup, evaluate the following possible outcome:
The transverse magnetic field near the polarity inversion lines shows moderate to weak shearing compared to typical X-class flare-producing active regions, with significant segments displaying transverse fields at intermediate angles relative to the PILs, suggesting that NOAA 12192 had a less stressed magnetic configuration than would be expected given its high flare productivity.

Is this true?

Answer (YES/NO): NO